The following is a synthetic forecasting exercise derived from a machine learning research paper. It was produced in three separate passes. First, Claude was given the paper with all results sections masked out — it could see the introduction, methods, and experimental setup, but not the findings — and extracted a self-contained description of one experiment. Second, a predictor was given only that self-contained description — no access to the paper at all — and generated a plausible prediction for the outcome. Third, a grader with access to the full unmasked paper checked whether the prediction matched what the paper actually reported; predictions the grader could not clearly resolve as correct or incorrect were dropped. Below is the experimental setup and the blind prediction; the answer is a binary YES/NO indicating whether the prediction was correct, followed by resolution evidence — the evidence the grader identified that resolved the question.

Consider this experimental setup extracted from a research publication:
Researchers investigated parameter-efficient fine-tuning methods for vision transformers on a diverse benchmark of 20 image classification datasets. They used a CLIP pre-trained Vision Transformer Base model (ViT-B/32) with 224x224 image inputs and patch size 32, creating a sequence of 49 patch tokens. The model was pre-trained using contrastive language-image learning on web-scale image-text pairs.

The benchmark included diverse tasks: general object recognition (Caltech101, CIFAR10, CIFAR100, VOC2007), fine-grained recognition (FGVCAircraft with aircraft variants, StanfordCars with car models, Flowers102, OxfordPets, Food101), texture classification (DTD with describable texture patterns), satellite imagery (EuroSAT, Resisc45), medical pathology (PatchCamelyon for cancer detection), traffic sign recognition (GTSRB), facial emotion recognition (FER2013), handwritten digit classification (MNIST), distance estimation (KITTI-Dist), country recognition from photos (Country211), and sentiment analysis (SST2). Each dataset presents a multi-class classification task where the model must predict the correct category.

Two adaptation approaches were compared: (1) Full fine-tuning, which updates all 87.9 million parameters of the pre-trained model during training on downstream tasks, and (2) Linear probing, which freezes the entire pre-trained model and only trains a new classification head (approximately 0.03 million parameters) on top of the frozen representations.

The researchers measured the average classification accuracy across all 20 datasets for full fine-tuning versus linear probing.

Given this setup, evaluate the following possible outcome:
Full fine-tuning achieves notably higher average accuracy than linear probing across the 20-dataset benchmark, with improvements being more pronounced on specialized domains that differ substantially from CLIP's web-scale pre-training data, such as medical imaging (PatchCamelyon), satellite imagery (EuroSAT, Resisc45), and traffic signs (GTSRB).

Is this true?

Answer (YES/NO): NO